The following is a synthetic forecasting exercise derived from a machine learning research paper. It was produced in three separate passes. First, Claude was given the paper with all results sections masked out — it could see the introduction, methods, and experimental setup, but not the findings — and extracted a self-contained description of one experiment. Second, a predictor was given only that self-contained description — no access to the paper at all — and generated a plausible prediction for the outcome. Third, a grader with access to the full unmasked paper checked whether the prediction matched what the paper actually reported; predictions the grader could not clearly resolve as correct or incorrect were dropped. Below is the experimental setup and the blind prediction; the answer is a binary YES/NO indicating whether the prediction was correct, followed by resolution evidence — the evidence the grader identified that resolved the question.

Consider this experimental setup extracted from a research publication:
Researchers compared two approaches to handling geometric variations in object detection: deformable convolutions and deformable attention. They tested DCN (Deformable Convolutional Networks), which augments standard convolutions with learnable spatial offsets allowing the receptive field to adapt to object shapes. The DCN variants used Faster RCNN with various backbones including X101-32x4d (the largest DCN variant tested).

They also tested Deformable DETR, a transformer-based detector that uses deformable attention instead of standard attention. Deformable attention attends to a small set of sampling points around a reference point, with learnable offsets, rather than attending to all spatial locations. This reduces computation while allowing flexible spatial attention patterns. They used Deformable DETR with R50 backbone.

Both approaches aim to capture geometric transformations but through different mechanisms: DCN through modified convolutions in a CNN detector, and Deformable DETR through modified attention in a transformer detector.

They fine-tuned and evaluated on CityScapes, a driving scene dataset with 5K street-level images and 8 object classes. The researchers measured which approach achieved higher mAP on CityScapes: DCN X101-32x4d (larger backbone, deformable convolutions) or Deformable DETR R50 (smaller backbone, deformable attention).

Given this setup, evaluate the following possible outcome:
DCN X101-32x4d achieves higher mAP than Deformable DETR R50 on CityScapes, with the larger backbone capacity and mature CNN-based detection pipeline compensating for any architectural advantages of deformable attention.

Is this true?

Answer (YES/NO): NO